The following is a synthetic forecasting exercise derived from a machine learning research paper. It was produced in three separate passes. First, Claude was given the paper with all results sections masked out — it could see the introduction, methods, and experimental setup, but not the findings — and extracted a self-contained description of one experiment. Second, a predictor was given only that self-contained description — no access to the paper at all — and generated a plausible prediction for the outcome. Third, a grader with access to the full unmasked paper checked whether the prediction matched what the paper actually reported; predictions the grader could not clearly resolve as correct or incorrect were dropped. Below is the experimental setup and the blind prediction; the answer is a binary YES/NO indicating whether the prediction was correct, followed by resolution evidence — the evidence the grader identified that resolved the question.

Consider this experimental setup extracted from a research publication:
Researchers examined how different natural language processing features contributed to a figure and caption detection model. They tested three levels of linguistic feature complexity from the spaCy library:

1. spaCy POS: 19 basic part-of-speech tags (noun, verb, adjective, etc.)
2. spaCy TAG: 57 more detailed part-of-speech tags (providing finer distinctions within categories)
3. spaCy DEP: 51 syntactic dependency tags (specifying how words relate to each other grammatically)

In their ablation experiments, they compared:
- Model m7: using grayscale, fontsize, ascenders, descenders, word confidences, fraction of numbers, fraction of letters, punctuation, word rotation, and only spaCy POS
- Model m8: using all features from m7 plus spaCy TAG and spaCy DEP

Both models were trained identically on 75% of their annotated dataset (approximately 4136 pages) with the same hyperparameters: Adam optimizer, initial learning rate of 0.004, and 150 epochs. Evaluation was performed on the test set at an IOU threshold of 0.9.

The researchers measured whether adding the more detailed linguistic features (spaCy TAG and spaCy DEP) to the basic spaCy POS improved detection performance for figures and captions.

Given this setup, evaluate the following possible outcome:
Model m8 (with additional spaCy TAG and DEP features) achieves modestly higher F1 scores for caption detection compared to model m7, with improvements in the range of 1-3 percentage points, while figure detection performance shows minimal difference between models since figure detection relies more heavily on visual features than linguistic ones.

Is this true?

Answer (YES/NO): NO